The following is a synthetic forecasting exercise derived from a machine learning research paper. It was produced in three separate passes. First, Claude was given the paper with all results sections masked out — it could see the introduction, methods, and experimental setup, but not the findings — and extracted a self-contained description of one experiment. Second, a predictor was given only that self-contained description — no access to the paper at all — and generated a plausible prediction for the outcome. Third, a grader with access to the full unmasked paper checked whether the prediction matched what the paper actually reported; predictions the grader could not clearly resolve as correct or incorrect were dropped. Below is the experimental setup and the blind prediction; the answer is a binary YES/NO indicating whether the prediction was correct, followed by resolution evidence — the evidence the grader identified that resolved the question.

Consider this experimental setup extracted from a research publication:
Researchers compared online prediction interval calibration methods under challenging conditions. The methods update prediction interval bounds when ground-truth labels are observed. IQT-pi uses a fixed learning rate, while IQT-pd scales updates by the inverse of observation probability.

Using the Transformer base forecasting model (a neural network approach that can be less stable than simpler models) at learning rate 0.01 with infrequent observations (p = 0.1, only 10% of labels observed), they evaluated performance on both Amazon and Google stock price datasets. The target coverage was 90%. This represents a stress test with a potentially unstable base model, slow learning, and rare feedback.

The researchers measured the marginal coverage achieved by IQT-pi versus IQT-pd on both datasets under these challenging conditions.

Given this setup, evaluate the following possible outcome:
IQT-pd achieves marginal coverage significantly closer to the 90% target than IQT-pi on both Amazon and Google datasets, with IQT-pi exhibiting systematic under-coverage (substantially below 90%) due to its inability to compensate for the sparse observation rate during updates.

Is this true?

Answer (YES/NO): YES